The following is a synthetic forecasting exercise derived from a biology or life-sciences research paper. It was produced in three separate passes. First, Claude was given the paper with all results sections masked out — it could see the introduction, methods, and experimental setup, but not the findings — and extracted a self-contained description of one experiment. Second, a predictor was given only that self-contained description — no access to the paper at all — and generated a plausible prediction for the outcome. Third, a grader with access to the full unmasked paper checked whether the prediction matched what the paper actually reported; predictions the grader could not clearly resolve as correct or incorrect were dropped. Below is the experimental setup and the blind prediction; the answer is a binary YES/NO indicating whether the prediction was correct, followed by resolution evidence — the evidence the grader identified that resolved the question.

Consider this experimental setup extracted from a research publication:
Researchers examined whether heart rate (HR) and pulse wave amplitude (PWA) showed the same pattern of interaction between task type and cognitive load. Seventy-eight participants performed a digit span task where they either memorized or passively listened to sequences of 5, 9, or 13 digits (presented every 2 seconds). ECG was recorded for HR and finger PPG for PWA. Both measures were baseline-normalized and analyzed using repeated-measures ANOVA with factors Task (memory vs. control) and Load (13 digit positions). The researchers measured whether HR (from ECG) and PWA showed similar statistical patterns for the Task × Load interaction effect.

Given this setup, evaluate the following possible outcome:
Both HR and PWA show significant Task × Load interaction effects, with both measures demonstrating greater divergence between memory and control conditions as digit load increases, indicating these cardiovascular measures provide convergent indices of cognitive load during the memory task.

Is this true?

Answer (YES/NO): NO